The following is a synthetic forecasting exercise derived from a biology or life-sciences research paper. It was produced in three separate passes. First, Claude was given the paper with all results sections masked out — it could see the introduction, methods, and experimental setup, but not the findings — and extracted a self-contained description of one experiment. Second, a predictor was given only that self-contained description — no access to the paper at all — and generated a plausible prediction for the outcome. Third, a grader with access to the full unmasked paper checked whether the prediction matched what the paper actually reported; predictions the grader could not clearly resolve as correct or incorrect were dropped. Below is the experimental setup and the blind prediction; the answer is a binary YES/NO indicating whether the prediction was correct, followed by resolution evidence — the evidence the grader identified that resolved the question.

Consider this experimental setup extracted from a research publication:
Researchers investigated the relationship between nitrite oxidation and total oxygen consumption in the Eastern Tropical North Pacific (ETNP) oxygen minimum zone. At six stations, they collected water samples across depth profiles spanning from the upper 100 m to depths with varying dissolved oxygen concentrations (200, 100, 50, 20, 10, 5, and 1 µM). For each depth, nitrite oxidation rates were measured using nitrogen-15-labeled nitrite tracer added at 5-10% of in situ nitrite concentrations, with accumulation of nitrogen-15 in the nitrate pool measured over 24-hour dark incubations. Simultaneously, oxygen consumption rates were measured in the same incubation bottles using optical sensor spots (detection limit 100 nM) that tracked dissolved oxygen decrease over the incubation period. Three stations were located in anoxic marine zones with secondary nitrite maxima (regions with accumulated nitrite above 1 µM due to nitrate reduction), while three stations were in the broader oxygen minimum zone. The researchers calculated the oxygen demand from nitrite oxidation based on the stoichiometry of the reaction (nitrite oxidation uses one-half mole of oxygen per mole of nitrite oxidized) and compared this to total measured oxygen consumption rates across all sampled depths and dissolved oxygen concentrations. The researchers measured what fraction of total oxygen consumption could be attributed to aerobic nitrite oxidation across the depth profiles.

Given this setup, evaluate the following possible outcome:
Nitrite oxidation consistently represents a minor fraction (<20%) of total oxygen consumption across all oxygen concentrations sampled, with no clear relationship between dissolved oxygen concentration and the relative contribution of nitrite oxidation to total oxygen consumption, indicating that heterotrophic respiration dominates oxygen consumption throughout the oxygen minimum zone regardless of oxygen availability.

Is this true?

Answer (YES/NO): NO